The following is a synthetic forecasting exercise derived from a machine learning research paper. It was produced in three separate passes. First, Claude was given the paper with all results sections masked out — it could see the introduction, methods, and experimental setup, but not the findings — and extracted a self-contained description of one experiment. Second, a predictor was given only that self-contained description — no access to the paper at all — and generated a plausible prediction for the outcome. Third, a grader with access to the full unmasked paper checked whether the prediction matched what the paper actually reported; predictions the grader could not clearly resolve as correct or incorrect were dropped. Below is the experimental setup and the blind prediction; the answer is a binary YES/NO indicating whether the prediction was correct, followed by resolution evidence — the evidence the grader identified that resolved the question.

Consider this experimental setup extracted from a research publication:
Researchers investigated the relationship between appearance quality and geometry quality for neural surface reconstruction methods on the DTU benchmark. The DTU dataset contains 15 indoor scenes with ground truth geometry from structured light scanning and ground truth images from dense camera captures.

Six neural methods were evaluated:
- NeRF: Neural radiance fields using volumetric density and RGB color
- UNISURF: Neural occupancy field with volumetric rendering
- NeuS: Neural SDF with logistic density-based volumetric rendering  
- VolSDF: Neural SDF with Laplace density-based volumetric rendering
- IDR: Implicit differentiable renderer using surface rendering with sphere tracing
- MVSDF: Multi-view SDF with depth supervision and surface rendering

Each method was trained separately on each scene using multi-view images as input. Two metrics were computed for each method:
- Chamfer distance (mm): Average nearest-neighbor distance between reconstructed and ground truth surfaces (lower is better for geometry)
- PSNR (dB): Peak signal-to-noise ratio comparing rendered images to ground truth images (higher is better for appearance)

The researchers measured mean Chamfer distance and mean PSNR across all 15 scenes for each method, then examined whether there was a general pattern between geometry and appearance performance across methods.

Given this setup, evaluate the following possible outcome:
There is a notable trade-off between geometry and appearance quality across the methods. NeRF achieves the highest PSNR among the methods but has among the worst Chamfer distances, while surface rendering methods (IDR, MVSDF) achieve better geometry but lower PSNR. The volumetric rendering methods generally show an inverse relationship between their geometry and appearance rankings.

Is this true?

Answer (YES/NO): YES